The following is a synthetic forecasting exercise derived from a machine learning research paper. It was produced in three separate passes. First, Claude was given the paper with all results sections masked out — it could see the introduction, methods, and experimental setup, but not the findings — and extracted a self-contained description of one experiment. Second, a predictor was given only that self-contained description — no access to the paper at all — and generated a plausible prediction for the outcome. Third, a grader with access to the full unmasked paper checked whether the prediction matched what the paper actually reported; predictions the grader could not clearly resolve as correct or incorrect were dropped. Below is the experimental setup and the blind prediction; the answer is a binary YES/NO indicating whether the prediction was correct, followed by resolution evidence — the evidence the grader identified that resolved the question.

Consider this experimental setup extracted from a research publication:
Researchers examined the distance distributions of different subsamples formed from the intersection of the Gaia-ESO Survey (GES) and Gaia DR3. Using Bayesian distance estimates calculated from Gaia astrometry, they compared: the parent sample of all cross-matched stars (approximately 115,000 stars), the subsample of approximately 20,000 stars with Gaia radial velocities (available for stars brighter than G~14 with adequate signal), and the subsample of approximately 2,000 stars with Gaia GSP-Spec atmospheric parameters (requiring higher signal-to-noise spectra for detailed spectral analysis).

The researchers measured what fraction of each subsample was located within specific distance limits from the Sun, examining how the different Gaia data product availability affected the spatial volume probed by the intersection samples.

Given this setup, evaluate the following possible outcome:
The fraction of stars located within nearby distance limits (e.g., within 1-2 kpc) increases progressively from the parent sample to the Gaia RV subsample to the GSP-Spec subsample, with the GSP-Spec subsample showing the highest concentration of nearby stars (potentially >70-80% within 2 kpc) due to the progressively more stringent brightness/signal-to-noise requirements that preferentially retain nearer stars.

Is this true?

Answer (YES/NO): YES